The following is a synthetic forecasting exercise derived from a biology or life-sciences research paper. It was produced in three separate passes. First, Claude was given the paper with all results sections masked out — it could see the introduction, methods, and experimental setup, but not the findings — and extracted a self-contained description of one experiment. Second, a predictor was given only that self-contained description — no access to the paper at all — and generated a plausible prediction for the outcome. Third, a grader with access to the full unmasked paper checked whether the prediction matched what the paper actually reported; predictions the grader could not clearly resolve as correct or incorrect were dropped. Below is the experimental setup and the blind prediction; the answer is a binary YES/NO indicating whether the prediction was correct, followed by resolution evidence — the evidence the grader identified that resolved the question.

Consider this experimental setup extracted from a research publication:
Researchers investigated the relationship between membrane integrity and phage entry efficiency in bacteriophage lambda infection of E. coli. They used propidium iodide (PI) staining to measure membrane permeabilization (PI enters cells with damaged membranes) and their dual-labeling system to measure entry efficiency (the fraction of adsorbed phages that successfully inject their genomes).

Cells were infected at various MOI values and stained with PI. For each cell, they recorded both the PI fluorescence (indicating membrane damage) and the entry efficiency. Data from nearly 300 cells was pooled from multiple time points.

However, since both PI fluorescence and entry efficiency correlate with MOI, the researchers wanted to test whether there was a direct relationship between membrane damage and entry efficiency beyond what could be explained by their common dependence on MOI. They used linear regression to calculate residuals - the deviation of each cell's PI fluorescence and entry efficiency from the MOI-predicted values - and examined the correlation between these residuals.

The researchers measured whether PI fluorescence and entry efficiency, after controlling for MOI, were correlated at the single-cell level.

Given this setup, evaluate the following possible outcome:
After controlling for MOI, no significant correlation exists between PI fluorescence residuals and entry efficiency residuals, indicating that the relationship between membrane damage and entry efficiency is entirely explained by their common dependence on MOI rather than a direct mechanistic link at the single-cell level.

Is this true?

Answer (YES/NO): NO